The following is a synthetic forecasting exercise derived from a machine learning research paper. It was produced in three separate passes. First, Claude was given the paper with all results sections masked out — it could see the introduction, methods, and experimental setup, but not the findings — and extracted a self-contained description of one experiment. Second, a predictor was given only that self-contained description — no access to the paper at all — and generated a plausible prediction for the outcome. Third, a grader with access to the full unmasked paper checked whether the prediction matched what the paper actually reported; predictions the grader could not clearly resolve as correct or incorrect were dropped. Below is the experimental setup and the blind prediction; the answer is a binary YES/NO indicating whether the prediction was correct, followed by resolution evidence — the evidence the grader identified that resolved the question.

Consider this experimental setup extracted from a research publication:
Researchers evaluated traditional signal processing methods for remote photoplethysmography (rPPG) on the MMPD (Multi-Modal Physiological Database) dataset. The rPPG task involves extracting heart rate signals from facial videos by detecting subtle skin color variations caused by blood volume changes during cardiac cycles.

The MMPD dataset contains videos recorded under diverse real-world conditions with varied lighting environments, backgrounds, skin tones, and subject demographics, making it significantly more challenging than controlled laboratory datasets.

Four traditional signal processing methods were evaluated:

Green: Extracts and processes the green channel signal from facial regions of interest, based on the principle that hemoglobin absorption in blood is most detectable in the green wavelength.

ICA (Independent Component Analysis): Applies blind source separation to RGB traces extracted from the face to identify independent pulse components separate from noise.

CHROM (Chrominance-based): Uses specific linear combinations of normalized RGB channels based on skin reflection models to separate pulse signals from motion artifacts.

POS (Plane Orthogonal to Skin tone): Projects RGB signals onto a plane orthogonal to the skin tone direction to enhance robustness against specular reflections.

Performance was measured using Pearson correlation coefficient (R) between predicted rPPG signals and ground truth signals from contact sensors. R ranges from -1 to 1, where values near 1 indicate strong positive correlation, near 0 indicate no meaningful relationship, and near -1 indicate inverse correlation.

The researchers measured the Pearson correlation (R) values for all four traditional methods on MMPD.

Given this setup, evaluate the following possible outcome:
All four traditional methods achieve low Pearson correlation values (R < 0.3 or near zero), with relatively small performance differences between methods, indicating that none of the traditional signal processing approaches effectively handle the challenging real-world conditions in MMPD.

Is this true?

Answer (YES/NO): YES